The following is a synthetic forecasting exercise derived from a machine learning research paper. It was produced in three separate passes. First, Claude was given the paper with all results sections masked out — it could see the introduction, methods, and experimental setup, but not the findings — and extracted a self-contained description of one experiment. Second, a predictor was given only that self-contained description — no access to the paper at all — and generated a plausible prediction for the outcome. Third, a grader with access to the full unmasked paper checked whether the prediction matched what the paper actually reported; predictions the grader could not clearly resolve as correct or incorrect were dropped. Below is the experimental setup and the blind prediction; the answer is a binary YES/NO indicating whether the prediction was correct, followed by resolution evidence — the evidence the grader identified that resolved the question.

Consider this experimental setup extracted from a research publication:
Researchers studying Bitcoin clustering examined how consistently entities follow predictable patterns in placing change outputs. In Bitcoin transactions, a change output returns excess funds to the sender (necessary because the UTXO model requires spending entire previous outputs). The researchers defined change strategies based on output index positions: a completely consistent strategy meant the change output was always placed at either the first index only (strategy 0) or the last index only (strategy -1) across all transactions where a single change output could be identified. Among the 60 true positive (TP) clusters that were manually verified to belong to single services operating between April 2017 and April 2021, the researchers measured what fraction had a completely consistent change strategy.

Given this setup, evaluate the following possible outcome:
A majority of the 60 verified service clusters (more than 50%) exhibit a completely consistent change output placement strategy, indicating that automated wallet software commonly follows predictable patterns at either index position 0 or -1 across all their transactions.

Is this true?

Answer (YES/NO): NO